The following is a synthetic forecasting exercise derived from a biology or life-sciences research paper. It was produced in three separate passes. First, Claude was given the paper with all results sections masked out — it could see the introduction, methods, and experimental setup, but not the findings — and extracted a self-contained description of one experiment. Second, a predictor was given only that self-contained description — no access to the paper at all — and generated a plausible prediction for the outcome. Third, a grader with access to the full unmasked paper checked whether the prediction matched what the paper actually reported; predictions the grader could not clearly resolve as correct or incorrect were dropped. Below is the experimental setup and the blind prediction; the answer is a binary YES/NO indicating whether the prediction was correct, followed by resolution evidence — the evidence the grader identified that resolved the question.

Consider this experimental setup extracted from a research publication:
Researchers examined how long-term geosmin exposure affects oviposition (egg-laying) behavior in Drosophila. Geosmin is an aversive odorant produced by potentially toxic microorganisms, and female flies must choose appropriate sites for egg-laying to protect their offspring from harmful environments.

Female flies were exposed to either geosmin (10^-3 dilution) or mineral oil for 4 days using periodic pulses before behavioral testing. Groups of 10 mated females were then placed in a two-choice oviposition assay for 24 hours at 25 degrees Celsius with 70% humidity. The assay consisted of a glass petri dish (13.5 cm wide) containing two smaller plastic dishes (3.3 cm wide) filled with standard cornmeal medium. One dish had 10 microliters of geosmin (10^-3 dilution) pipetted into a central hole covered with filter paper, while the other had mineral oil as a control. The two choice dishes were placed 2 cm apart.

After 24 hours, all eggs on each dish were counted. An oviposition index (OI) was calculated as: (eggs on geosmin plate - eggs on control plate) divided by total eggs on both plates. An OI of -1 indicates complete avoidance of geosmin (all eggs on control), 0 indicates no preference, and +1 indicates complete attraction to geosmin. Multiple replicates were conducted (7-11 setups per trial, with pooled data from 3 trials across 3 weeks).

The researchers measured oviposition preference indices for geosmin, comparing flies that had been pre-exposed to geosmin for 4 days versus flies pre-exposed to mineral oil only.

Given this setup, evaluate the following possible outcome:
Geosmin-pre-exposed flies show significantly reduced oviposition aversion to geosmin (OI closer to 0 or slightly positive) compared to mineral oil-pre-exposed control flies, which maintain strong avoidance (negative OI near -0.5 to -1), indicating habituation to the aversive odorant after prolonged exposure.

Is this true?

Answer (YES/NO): YES